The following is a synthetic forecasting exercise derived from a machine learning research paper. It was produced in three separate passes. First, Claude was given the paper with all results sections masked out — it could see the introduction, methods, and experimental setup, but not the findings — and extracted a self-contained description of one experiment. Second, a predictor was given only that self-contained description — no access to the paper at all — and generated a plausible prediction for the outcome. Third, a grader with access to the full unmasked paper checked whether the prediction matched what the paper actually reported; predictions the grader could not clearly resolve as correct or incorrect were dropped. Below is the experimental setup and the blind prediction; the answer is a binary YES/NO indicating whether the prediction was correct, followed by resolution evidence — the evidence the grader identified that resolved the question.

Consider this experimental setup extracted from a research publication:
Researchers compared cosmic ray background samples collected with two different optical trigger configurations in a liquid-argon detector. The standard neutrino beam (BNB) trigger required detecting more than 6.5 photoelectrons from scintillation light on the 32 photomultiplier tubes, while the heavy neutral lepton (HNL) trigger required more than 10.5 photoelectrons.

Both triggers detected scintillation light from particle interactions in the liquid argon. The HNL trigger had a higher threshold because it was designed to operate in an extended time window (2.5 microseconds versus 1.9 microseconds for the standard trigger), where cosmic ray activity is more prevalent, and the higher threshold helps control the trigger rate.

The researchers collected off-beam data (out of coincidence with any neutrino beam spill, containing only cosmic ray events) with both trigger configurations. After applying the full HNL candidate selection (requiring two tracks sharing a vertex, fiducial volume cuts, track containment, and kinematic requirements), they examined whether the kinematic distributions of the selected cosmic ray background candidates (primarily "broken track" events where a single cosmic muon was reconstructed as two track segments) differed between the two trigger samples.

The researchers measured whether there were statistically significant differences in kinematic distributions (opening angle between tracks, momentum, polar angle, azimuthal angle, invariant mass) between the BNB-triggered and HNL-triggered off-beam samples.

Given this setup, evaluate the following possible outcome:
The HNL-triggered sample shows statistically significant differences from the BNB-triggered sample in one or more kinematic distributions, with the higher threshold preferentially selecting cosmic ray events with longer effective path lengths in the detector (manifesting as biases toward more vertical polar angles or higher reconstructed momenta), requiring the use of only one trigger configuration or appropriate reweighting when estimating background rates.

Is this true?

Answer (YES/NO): NO